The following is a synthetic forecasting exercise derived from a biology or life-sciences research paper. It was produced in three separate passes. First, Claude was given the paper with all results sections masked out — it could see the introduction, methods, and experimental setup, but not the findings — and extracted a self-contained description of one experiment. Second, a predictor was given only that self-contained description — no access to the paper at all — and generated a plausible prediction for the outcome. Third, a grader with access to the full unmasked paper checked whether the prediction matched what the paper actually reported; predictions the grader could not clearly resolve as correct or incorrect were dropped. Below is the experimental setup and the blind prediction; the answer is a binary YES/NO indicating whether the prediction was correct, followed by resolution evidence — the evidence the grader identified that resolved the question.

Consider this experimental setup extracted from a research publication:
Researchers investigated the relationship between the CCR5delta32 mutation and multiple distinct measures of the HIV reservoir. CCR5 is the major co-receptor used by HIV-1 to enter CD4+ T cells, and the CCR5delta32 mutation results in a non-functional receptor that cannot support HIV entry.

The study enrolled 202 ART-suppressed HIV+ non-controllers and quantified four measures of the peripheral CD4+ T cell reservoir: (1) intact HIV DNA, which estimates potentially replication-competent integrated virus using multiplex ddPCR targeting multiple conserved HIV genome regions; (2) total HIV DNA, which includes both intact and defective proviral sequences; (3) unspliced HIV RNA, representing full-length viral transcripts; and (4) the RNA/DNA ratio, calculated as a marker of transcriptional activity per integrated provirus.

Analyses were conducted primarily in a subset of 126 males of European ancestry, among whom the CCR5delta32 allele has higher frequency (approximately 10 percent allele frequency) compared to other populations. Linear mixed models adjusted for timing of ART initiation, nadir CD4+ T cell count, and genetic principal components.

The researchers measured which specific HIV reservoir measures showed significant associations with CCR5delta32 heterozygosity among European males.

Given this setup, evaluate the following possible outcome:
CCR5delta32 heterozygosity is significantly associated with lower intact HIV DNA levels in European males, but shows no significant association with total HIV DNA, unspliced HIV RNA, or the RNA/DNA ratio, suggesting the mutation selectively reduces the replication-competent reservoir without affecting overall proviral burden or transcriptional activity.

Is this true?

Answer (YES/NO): NO